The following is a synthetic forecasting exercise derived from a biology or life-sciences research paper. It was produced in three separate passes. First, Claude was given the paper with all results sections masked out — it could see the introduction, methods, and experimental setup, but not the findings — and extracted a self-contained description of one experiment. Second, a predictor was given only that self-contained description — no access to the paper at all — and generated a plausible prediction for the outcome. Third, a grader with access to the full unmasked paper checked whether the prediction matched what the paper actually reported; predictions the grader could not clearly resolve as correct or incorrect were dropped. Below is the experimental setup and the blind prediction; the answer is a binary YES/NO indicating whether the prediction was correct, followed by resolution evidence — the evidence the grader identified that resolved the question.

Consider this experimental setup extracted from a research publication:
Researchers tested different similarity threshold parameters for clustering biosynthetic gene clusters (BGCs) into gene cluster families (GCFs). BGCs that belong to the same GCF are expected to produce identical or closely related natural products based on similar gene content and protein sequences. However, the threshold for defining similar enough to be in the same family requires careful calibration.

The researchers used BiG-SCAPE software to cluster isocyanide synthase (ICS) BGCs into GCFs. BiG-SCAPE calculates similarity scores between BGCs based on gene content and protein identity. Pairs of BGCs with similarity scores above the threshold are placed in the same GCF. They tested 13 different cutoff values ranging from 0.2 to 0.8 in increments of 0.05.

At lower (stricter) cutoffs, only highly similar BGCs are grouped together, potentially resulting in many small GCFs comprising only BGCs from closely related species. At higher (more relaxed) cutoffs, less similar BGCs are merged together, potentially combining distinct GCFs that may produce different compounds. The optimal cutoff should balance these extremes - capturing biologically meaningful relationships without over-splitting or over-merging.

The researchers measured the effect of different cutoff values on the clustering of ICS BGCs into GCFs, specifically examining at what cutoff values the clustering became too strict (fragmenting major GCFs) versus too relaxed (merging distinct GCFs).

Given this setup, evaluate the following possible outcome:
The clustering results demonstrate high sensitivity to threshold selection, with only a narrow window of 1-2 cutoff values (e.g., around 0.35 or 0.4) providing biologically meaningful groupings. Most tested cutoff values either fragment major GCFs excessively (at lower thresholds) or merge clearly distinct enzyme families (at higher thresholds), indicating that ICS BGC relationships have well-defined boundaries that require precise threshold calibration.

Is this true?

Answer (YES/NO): NO